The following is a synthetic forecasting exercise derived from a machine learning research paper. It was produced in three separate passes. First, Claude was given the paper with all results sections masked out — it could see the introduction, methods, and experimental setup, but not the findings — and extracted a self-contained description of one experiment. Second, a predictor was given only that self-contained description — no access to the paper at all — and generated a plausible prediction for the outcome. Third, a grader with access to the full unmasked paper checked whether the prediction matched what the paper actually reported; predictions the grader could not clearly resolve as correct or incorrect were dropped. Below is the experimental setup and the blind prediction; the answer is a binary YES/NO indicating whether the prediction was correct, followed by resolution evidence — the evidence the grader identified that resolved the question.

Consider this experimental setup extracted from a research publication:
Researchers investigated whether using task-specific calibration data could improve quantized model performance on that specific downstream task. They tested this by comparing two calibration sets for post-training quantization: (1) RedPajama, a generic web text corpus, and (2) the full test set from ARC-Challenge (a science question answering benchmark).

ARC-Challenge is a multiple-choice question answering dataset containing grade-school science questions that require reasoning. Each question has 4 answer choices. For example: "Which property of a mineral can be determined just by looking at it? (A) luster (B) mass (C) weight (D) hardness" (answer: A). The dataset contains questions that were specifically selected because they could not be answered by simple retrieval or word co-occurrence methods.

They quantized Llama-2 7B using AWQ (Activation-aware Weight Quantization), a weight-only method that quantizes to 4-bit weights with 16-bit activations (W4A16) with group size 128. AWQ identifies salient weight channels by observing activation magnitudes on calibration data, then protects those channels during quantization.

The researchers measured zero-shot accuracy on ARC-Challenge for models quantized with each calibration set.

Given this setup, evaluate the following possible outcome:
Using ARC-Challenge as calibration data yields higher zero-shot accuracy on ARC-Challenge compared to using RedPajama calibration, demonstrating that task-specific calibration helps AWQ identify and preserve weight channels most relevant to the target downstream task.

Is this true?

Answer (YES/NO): NO